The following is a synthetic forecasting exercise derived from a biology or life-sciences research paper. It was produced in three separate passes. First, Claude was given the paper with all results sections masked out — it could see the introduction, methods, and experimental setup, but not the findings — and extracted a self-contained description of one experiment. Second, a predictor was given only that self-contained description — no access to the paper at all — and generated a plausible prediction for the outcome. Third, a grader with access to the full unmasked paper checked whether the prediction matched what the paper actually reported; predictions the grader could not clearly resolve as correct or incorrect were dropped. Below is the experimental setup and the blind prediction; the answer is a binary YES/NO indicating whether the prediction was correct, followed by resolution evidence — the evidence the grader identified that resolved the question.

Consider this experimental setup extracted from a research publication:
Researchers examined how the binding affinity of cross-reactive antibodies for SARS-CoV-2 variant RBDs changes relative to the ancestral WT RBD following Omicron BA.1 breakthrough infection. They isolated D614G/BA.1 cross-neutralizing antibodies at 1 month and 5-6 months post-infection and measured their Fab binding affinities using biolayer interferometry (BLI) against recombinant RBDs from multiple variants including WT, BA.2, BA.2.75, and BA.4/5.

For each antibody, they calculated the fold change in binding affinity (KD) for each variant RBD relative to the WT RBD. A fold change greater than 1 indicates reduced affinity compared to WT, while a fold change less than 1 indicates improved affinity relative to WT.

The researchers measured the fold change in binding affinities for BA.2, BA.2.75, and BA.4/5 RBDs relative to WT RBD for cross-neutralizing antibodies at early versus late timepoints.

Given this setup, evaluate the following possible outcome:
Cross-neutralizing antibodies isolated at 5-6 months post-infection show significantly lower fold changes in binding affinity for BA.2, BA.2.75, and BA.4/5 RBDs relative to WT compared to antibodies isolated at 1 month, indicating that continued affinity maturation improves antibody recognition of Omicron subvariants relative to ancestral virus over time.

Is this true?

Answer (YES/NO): YES